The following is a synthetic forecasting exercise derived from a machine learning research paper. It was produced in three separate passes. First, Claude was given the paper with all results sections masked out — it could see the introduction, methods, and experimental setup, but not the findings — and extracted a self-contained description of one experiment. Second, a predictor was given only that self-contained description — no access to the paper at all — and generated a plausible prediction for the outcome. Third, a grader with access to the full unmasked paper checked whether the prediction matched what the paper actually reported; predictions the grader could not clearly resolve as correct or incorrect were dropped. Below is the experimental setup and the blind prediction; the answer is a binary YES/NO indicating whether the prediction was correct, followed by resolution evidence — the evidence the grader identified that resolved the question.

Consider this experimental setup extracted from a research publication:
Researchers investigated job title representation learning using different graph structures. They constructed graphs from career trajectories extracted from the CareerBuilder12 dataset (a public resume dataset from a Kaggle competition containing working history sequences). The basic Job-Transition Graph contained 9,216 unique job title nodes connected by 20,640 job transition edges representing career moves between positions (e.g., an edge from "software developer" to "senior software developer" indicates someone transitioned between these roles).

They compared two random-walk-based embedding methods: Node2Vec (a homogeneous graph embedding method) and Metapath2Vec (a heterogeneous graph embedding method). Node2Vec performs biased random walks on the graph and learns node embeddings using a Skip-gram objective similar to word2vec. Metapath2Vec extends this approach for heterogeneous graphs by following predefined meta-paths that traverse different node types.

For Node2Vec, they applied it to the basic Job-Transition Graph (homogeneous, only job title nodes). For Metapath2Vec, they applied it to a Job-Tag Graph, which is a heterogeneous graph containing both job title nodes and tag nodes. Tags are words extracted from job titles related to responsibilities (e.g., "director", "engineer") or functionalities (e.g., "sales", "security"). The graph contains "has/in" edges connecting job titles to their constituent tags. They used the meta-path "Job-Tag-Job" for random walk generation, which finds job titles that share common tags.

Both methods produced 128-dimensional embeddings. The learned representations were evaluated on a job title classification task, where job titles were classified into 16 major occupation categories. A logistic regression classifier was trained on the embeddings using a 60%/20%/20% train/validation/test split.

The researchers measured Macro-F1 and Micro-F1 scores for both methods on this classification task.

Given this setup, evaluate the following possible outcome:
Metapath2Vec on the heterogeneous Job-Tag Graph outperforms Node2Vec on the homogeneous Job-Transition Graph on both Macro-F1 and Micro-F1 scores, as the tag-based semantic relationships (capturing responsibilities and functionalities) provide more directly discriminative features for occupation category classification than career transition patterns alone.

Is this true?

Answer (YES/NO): YES